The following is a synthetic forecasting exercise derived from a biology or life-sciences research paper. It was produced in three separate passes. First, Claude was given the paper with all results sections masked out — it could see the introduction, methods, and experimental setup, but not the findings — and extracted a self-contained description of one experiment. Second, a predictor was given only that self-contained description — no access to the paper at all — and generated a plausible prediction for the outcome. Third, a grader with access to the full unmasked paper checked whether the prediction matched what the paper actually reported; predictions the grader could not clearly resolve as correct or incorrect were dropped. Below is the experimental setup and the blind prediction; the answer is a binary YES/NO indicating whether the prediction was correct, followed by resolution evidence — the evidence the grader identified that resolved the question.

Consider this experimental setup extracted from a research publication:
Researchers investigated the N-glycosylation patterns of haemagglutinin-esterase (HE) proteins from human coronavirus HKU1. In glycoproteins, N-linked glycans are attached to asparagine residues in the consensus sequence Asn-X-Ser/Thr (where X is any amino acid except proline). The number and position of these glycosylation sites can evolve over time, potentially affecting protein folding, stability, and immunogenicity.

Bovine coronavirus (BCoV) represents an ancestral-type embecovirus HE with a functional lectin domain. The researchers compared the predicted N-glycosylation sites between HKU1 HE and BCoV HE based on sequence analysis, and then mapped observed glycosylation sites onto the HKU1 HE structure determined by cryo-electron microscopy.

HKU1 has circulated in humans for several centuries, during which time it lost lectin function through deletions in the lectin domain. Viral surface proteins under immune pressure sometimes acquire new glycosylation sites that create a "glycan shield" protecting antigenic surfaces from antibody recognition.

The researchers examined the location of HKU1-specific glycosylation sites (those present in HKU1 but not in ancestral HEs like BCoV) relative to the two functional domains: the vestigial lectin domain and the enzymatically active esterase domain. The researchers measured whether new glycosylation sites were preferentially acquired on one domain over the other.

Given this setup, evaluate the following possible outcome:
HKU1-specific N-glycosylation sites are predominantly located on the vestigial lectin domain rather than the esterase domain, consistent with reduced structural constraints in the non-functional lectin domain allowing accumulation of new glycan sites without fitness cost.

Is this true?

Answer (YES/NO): YES